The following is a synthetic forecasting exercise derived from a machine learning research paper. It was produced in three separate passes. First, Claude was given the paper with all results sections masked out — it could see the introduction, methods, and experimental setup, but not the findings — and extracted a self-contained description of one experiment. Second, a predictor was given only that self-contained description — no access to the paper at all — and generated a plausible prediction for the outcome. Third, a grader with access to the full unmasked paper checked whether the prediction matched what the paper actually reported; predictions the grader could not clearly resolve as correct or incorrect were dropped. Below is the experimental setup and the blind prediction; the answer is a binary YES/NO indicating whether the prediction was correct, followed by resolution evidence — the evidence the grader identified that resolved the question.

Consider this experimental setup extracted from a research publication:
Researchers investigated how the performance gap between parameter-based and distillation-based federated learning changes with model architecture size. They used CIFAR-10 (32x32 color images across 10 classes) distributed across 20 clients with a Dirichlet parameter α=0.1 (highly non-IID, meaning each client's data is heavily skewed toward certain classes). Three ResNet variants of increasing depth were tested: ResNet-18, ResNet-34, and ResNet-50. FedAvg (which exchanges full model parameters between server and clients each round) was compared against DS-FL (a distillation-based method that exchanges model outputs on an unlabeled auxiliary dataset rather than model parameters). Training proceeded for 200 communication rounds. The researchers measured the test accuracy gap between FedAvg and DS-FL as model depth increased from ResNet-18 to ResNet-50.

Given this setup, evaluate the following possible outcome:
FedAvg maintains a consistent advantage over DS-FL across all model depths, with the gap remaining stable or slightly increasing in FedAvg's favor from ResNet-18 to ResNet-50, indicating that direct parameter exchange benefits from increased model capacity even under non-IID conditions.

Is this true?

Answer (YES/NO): NO